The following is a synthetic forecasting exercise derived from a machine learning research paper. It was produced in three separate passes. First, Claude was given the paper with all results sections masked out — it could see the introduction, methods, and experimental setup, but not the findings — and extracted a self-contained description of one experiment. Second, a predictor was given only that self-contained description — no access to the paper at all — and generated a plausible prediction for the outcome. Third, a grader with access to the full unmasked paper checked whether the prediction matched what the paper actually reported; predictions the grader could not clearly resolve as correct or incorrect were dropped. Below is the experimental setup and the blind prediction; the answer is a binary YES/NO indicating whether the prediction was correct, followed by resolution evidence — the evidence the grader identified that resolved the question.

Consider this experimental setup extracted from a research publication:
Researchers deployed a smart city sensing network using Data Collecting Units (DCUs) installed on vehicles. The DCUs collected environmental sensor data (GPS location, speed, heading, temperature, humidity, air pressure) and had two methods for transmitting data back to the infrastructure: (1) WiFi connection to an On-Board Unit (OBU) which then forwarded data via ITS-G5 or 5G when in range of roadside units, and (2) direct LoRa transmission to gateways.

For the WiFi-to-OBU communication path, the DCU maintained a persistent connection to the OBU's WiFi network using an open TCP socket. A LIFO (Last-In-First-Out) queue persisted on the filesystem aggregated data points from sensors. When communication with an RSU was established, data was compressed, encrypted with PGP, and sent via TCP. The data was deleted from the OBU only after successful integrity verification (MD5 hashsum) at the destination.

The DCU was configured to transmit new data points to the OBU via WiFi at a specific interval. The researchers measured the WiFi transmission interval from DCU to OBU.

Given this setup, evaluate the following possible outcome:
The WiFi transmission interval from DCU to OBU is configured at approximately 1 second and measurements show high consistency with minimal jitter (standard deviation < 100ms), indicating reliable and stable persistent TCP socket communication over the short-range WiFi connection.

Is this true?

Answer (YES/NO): NO